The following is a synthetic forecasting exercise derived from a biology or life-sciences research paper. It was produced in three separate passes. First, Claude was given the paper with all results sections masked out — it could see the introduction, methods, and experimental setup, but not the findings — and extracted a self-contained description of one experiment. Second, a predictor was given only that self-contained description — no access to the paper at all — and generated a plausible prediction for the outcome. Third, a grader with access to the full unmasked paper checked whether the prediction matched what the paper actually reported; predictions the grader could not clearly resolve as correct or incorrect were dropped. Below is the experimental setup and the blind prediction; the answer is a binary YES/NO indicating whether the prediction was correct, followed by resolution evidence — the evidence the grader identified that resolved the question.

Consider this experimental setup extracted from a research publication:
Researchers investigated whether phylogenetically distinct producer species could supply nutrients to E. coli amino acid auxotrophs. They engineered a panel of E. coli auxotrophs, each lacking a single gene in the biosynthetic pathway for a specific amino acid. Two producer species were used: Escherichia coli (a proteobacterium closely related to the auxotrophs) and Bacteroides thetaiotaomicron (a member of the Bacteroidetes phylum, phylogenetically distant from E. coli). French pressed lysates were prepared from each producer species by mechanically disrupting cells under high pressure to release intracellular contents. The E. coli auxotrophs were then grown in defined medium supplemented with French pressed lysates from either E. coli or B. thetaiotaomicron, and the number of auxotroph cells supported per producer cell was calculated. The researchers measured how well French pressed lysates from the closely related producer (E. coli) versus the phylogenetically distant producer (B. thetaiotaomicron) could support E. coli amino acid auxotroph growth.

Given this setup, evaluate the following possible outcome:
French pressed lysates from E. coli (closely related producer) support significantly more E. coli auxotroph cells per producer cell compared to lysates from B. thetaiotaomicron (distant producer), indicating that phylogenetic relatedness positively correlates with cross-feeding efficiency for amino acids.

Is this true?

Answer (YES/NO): NO